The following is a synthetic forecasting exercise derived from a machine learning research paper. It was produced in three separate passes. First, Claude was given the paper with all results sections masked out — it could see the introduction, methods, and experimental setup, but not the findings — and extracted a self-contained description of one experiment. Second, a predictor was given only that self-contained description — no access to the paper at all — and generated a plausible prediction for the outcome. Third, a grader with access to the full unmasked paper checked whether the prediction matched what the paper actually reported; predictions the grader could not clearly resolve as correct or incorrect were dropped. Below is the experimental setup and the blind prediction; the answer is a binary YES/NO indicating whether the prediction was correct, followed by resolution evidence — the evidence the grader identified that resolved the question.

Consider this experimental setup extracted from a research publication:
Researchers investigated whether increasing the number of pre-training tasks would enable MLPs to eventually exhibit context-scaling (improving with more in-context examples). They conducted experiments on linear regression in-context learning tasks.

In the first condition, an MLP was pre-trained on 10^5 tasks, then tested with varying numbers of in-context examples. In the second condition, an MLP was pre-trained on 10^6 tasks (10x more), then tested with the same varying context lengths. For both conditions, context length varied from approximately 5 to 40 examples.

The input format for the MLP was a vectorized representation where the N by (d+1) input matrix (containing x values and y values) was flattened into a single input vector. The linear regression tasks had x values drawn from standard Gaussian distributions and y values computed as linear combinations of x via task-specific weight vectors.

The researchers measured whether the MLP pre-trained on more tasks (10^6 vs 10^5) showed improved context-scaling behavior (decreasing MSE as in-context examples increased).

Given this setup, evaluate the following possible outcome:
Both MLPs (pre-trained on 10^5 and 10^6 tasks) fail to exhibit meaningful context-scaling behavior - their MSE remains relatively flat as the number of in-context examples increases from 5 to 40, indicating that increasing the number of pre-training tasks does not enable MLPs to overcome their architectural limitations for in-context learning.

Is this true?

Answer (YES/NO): YES